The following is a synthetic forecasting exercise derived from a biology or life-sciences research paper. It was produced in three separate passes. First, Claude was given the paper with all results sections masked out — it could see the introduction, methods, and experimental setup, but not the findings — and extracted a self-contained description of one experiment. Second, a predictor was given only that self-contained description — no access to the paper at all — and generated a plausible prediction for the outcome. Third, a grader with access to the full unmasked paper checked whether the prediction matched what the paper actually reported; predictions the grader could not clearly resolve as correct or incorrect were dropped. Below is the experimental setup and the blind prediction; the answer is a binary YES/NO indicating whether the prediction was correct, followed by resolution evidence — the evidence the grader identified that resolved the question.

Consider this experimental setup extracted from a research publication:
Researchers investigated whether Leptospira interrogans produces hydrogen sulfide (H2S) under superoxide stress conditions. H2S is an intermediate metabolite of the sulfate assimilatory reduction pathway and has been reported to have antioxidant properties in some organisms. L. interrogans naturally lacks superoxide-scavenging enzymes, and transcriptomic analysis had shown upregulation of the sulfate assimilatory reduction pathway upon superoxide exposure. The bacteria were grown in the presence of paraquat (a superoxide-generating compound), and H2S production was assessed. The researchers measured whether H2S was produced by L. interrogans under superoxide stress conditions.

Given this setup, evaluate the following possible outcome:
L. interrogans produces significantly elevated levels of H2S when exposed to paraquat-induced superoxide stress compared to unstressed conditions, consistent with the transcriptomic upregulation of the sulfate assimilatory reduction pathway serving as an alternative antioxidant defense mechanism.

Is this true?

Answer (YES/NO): NO